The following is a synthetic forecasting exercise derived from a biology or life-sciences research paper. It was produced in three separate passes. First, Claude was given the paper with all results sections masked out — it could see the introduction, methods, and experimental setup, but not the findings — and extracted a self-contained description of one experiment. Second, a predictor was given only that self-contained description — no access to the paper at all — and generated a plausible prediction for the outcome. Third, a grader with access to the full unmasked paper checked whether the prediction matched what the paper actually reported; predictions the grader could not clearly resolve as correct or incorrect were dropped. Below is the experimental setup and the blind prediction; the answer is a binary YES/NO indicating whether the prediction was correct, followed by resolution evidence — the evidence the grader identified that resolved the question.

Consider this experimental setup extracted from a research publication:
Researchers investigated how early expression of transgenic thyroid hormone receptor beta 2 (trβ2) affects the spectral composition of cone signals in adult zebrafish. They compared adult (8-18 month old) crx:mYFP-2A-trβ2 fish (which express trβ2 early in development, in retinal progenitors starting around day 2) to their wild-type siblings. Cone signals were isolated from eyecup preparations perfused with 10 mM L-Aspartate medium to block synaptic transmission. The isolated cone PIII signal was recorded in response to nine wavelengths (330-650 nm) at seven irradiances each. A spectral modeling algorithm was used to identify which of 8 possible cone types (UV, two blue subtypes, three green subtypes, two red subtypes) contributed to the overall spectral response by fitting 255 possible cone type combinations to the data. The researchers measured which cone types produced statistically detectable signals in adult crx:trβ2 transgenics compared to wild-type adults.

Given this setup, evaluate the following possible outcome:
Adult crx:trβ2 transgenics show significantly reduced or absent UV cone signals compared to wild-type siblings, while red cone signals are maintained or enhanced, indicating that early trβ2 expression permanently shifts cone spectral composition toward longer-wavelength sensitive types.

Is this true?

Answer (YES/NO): YES